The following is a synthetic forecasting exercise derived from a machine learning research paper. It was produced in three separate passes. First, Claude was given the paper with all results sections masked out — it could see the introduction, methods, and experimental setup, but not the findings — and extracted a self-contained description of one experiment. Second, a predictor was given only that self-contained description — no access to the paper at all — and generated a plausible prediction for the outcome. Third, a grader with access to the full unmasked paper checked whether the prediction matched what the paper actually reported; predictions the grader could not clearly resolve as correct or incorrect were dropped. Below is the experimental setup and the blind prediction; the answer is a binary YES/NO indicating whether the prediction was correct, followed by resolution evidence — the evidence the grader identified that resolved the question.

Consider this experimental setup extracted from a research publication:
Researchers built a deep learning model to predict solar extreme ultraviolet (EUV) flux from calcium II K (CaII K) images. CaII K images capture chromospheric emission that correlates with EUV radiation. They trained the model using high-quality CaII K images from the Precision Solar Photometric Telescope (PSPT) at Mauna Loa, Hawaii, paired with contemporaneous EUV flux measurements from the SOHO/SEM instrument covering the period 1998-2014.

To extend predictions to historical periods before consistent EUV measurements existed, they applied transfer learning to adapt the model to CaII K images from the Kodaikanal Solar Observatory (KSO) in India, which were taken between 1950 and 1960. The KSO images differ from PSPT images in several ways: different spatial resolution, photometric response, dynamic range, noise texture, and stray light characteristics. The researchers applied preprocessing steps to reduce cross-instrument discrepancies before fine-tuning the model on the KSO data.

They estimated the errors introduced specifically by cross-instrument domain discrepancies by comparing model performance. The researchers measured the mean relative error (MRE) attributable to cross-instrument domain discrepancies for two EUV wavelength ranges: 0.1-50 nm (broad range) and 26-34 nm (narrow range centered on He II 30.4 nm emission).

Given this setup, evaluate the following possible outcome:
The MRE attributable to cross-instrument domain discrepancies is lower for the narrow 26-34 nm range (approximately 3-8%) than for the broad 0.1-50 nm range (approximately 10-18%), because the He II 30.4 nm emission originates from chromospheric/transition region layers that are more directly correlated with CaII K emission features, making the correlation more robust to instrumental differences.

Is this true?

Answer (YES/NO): NO